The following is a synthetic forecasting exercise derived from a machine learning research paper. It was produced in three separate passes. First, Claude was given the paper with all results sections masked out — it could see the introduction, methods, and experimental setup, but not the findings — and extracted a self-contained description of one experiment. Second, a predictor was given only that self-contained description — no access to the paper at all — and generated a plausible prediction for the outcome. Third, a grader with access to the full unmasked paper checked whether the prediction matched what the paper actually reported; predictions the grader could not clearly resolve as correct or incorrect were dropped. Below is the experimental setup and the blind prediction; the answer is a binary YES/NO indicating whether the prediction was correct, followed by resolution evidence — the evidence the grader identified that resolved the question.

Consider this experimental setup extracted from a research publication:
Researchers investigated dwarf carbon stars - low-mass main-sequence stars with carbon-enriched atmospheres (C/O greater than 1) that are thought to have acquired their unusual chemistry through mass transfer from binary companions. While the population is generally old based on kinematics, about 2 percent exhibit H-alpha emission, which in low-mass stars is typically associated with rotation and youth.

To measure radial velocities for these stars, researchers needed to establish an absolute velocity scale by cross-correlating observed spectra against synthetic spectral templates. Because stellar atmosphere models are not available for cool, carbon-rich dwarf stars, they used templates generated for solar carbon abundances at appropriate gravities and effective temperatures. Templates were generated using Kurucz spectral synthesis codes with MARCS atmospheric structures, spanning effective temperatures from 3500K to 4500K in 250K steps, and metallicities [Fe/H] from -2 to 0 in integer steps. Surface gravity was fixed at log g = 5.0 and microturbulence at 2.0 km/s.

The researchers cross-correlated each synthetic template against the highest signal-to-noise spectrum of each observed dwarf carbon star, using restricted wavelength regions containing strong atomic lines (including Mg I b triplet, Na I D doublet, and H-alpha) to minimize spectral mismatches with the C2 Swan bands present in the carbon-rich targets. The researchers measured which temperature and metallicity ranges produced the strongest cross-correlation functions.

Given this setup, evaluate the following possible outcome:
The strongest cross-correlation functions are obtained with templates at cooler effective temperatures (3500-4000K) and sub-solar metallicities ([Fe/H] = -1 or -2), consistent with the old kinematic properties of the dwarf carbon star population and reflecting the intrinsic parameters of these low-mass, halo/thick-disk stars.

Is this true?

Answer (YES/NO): YES